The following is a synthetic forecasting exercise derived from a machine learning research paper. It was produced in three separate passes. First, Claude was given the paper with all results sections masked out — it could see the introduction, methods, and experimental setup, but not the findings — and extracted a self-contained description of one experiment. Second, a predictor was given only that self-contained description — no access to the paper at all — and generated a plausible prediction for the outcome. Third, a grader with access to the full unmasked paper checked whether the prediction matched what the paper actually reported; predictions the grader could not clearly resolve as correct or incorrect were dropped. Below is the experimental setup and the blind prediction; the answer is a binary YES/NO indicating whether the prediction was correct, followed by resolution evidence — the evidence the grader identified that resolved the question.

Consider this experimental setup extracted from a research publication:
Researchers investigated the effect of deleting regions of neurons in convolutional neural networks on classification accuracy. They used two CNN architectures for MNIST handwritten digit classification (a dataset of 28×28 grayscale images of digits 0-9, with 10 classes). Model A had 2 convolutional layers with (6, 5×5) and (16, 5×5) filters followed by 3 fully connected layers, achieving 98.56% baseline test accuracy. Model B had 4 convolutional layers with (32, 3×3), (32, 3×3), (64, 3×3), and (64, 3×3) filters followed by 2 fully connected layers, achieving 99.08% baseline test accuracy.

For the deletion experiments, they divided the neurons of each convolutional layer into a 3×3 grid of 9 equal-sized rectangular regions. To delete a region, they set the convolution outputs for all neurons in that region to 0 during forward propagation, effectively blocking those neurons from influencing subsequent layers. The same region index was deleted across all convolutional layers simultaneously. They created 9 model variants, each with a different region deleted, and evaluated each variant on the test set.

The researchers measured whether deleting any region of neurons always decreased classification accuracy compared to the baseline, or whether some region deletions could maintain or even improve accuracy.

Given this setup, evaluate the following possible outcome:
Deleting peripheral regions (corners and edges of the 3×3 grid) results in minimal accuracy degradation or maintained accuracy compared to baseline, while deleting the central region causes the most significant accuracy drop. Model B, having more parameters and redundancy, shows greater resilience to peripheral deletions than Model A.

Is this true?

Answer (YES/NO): YES